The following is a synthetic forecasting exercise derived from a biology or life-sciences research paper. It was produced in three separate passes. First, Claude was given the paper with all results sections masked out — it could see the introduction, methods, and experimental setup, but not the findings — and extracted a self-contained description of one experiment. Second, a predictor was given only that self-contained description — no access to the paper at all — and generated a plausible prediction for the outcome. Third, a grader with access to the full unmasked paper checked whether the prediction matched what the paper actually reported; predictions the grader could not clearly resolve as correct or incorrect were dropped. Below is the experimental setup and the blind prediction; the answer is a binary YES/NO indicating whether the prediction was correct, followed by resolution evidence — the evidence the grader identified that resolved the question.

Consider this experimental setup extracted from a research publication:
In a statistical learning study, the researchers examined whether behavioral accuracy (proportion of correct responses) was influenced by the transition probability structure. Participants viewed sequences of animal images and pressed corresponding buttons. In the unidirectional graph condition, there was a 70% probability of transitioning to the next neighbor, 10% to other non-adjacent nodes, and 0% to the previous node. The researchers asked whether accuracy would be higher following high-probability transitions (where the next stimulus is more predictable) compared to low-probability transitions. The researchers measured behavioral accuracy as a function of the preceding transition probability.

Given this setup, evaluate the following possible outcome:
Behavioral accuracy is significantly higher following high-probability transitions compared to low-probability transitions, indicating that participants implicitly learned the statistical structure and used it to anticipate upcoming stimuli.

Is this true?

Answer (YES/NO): YES